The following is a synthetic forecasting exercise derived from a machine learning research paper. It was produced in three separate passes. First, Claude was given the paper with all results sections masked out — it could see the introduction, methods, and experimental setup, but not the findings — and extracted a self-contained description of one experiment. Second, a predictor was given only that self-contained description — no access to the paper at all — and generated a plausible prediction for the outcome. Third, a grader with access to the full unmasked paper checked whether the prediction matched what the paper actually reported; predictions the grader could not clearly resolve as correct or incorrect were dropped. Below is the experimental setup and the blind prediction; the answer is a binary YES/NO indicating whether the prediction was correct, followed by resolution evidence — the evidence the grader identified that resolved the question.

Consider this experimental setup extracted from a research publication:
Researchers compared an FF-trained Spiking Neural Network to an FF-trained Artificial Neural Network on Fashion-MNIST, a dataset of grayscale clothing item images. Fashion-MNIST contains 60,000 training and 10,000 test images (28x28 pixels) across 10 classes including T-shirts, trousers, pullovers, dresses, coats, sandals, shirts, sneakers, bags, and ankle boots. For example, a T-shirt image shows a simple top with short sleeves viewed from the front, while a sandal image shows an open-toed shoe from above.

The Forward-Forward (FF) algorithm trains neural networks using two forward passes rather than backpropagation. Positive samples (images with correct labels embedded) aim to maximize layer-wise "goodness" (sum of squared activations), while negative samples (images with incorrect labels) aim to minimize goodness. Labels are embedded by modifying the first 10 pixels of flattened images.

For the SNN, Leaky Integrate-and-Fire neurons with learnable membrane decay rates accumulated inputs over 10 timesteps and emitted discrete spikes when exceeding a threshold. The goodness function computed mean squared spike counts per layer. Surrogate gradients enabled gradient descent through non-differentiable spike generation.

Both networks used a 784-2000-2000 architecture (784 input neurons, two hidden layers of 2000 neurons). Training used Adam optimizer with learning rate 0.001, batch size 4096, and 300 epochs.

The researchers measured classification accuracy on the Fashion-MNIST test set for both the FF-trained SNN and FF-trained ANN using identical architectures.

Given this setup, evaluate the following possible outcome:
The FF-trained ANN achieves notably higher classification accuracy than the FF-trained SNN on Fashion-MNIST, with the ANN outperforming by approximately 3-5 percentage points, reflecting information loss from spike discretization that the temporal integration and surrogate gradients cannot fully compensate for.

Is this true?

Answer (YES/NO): NO